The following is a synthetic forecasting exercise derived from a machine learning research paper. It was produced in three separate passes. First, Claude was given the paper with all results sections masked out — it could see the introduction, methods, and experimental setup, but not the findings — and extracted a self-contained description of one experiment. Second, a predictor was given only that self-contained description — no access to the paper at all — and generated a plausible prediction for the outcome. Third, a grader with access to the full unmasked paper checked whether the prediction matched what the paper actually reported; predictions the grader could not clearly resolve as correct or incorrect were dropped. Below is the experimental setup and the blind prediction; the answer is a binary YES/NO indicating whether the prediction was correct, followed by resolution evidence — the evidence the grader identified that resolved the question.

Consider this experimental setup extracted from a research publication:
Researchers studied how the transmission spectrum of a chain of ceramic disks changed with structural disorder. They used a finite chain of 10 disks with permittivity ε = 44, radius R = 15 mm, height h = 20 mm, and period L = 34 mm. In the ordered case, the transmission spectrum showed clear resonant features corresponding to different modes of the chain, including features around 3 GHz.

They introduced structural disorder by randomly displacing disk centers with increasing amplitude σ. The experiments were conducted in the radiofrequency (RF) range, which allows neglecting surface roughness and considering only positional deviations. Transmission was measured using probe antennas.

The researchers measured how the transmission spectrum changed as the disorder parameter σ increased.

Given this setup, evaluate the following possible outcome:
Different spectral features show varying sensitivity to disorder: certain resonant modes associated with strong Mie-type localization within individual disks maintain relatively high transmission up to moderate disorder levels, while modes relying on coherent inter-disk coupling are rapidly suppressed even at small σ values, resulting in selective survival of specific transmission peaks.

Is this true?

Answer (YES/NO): NO